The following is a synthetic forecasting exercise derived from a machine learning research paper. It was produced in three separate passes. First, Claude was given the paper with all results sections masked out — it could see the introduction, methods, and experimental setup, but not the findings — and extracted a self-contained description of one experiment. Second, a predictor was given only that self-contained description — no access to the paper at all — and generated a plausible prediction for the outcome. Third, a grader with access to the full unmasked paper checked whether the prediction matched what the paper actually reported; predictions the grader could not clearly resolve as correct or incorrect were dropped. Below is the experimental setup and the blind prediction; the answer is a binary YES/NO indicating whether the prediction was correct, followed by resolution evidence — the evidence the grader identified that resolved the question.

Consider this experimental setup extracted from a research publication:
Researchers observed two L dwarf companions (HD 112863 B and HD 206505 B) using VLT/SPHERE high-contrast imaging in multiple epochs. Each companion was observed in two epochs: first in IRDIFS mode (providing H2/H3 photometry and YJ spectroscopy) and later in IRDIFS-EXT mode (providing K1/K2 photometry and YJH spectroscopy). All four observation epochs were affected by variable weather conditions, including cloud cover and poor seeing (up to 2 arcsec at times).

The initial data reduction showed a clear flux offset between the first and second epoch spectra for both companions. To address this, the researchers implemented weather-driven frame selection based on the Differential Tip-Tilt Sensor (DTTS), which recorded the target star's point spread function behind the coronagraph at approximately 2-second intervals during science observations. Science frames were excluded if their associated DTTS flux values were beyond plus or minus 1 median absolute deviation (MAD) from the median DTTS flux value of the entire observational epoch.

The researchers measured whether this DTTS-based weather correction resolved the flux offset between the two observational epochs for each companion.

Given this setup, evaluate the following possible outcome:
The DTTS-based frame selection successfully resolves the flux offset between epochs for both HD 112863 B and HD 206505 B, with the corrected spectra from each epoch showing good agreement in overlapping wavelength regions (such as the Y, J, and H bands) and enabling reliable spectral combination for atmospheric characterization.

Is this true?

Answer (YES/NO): NO